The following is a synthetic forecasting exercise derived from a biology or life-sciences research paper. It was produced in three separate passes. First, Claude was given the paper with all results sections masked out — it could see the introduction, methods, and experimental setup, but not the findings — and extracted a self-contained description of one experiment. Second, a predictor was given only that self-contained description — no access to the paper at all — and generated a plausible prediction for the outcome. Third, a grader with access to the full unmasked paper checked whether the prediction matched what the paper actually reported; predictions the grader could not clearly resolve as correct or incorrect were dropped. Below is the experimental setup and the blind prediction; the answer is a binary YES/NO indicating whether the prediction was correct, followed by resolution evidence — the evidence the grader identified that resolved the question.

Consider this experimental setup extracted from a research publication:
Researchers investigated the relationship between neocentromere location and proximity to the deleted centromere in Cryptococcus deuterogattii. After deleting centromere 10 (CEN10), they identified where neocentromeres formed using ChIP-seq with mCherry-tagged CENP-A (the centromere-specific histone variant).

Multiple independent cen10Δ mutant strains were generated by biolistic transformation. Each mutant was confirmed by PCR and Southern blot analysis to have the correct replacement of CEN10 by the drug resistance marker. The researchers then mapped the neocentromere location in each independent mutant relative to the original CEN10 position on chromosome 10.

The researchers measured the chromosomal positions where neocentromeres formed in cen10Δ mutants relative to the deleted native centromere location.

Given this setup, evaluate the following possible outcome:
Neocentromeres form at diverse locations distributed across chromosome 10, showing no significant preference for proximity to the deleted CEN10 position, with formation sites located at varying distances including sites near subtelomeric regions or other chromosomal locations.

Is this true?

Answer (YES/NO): NO